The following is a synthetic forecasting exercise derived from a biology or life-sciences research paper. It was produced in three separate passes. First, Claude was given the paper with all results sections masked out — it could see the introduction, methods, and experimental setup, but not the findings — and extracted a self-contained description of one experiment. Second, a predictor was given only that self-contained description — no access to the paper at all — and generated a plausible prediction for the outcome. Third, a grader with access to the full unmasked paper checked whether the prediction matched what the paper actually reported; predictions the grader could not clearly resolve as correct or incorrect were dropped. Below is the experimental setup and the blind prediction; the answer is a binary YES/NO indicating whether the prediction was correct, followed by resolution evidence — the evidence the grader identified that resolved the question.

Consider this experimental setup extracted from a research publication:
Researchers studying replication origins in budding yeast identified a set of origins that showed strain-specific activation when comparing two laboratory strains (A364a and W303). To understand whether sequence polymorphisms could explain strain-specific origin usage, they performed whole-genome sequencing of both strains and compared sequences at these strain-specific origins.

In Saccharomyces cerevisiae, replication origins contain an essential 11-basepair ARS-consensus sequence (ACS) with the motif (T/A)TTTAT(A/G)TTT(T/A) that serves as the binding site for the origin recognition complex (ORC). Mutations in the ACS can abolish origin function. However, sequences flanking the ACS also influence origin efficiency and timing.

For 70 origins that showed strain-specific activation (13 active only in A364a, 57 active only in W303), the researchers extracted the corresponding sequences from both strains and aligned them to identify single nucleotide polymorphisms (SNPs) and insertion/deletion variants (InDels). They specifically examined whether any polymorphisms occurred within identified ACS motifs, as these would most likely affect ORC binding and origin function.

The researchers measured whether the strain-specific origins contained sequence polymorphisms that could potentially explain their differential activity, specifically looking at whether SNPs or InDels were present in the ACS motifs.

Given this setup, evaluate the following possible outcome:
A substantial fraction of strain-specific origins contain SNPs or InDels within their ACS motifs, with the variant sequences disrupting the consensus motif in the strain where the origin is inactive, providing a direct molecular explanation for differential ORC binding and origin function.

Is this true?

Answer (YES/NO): NO